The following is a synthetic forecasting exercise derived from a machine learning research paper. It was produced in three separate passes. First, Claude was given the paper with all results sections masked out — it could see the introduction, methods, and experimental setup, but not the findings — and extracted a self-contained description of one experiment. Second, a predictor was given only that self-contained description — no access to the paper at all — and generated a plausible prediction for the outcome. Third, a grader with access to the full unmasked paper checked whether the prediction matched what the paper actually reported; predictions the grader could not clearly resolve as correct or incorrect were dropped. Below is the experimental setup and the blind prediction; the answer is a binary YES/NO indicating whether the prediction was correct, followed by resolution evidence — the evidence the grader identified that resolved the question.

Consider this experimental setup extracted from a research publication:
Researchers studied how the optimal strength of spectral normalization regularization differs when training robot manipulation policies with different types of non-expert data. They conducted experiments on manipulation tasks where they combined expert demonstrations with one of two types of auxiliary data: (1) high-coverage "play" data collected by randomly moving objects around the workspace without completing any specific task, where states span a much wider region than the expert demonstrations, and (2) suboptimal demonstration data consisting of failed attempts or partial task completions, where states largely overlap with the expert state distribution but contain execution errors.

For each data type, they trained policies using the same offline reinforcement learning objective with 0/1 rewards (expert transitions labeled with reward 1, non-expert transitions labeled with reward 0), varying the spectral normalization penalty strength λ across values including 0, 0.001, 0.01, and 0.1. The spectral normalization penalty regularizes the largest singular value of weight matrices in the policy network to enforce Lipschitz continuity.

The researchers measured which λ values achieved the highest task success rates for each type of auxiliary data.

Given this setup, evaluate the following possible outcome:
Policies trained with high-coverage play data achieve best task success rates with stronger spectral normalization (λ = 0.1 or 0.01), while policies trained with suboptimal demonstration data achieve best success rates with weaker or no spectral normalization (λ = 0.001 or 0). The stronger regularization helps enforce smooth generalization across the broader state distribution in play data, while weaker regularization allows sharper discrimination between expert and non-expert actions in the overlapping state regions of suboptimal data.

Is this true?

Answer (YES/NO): YES